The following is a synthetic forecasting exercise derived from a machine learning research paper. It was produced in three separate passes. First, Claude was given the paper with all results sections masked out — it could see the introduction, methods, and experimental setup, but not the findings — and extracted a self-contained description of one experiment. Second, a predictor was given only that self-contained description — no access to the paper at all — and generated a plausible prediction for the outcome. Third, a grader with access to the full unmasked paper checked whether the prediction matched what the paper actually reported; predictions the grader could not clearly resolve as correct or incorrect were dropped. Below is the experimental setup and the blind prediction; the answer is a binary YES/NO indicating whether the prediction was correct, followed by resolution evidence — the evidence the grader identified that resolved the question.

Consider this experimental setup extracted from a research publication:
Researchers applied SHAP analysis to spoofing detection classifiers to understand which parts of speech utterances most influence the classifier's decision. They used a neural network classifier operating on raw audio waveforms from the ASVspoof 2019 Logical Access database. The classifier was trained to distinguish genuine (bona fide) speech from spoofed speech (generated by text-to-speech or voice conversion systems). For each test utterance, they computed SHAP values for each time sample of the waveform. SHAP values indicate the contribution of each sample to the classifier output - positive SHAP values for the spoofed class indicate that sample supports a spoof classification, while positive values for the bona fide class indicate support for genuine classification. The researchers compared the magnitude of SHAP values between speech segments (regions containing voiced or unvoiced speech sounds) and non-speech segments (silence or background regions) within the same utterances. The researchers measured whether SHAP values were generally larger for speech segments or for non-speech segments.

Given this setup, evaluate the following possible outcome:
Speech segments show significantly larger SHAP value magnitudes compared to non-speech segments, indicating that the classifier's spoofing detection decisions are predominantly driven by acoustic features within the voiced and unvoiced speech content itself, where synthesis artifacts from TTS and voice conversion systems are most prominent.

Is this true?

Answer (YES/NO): YES